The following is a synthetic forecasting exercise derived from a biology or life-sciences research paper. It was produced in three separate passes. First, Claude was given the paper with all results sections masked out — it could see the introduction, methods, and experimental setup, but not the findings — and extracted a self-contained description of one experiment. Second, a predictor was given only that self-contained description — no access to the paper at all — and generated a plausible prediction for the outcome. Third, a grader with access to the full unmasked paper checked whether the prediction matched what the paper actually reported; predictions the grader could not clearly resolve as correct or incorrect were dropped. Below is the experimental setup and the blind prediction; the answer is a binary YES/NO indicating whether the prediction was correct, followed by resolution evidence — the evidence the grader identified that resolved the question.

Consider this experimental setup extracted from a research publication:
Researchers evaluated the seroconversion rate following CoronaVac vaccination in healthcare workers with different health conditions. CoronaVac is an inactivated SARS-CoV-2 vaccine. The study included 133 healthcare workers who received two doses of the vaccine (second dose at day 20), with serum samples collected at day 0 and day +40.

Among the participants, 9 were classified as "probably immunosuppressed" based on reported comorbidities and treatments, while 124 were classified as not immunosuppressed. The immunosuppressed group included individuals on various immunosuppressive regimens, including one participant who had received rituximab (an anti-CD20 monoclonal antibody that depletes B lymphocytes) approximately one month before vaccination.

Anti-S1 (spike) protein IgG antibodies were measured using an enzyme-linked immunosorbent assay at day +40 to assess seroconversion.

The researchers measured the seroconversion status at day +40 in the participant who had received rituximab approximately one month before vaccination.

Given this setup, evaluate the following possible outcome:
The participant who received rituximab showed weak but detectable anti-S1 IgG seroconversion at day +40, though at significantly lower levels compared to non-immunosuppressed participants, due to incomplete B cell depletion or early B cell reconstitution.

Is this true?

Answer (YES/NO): NO